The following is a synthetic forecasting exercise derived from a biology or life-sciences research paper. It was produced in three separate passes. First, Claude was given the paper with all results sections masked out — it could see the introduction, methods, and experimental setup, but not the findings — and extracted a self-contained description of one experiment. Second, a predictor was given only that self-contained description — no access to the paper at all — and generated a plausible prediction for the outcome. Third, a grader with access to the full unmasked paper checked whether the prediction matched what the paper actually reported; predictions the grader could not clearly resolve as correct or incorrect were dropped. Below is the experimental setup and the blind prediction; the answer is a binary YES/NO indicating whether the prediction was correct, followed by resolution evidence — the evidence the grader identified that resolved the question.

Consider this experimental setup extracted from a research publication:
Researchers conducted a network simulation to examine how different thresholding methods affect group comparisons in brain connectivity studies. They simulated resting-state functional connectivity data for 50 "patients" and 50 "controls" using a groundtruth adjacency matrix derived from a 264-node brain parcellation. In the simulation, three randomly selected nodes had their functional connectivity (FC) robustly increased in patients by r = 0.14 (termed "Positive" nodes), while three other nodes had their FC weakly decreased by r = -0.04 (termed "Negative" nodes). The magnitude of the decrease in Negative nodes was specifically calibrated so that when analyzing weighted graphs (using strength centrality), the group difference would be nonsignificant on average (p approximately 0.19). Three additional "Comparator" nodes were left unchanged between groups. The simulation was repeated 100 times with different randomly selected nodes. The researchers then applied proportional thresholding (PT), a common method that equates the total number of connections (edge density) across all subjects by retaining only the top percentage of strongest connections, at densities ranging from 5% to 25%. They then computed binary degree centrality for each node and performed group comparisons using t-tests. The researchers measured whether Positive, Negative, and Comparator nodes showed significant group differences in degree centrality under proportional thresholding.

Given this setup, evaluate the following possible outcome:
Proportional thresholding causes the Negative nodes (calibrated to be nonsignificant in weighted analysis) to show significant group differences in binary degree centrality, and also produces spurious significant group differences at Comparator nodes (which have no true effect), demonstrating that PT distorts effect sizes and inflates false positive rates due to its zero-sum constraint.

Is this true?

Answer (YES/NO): NO